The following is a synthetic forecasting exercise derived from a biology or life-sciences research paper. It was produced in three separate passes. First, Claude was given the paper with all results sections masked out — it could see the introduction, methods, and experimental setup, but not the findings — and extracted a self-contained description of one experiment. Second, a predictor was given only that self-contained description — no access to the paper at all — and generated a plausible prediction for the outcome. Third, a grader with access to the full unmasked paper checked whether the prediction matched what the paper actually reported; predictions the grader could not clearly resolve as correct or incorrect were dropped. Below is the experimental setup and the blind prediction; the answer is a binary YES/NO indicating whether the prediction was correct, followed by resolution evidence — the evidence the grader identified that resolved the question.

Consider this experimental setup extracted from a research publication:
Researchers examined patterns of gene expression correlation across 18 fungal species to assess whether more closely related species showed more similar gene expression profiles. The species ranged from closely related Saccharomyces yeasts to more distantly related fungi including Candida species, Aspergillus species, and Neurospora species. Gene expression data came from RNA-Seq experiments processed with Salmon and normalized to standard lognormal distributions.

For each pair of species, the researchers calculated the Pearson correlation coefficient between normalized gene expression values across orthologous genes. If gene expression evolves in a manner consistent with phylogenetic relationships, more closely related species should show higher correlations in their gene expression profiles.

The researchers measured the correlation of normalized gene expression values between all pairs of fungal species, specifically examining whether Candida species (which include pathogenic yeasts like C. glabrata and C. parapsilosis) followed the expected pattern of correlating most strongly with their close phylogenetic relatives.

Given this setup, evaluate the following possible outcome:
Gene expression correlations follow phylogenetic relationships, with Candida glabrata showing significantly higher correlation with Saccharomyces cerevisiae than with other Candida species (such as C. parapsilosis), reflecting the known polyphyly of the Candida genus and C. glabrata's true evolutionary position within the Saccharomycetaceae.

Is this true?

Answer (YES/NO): NO